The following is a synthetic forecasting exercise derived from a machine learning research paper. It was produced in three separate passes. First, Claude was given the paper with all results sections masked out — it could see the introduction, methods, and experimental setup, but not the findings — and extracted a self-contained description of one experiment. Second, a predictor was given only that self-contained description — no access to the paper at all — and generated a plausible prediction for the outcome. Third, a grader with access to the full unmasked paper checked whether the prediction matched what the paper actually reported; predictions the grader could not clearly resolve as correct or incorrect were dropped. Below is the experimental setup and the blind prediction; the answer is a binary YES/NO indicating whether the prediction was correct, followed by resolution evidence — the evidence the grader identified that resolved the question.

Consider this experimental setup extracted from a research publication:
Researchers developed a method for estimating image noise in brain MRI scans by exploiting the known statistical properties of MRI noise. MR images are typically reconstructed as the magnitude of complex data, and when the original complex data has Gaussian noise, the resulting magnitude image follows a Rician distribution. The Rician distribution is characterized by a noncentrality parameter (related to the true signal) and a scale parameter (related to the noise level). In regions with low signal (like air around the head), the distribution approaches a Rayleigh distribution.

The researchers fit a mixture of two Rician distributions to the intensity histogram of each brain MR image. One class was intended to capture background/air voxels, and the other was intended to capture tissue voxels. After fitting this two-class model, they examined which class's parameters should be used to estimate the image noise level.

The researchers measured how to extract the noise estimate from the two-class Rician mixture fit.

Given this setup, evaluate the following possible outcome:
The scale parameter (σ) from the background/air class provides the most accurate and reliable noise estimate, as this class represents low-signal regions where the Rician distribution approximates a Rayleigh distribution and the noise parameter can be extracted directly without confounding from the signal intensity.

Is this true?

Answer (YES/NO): NO